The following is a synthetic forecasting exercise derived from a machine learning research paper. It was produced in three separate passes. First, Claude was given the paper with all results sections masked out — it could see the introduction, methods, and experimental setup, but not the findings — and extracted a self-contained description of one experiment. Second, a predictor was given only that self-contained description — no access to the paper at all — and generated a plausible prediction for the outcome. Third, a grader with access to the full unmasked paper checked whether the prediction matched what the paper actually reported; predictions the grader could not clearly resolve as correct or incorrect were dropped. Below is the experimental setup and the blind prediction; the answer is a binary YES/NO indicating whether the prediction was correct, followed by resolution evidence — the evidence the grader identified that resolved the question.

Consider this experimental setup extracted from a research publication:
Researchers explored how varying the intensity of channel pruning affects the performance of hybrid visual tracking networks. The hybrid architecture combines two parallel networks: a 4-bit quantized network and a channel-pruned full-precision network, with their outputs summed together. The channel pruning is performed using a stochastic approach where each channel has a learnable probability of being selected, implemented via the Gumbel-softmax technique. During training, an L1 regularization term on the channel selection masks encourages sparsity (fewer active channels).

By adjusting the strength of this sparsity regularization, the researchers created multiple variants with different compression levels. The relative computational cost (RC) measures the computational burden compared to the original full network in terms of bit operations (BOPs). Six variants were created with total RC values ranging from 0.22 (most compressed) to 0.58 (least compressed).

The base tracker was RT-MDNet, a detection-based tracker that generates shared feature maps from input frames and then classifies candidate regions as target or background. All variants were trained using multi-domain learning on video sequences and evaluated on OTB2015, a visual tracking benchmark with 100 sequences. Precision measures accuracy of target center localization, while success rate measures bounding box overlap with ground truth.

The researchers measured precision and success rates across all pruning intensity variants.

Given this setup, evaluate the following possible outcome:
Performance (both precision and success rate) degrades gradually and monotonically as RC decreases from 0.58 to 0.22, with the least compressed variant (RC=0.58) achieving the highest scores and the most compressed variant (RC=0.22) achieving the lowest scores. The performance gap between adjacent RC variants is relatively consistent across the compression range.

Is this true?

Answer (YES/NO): NO